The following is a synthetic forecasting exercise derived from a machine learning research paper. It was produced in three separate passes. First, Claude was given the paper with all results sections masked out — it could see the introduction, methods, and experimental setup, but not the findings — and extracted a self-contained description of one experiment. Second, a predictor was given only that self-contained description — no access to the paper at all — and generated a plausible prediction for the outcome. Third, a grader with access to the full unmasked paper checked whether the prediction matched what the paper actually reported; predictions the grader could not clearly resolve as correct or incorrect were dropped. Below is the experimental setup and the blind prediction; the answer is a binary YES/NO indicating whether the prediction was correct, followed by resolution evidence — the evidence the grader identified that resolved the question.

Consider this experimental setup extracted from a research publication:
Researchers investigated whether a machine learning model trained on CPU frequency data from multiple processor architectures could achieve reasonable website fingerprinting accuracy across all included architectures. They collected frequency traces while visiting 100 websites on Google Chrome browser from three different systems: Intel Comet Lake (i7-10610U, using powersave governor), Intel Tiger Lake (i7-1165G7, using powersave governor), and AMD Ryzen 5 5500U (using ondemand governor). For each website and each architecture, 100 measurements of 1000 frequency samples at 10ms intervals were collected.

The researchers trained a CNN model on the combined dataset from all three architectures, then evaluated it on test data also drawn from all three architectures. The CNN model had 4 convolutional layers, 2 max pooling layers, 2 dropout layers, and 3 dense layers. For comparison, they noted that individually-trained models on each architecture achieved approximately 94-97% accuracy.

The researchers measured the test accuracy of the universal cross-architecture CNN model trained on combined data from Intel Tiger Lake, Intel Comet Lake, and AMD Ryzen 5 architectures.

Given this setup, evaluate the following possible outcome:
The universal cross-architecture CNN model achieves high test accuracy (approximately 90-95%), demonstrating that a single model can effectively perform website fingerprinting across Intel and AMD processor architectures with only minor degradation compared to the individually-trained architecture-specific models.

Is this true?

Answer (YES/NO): YES